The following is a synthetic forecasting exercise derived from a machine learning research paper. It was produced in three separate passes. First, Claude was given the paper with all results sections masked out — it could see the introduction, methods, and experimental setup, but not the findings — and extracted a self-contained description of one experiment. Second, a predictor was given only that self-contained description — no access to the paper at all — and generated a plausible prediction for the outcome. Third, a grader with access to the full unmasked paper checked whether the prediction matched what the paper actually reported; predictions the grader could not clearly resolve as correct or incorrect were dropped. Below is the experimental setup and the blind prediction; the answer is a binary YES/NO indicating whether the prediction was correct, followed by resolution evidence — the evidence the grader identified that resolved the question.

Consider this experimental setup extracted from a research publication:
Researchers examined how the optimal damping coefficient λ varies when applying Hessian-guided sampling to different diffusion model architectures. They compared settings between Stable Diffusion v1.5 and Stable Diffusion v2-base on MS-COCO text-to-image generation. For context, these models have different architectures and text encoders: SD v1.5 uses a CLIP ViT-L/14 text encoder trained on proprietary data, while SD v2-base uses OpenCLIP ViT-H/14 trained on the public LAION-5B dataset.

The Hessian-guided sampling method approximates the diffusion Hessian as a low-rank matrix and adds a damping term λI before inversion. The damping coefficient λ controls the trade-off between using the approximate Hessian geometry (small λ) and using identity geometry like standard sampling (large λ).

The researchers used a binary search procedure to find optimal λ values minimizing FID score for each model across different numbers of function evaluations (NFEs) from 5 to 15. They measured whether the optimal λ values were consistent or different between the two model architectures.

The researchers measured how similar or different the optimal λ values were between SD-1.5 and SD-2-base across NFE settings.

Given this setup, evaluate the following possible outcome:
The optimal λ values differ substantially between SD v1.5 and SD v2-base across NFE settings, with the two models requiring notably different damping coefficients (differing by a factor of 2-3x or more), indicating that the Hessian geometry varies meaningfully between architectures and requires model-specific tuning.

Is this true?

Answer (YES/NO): NO